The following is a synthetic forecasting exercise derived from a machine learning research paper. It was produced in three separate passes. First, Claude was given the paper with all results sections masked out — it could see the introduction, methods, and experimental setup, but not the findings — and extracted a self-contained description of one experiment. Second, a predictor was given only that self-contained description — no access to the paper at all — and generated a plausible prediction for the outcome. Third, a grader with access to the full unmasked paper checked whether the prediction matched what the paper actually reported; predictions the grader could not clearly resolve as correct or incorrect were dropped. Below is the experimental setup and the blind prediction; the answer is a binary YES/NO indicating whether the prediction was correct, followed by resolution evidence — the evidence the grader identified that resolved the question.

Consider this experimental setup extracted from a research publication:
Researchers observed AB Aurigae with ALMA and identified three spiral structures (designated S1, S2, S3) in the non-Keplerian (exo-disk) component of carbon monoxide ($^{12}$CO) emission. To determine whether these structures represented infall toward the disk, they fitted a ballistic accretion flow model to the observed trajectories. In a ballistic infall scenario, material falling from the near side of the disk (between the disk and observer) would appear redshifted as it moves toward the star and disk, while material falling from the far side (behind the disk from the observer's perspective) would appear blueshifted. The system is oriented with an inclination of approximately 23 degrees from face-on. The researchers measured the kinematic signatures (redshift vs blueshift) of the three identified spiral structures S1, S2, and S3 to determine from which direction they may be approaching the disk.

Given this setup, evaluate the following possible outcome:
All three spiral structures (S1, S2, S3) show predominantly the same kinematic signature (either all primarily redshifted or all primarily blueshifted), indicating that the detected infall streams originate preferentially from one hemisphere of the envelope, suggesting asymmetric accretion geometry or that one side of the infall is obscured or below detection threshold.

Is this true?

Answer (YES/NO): NO